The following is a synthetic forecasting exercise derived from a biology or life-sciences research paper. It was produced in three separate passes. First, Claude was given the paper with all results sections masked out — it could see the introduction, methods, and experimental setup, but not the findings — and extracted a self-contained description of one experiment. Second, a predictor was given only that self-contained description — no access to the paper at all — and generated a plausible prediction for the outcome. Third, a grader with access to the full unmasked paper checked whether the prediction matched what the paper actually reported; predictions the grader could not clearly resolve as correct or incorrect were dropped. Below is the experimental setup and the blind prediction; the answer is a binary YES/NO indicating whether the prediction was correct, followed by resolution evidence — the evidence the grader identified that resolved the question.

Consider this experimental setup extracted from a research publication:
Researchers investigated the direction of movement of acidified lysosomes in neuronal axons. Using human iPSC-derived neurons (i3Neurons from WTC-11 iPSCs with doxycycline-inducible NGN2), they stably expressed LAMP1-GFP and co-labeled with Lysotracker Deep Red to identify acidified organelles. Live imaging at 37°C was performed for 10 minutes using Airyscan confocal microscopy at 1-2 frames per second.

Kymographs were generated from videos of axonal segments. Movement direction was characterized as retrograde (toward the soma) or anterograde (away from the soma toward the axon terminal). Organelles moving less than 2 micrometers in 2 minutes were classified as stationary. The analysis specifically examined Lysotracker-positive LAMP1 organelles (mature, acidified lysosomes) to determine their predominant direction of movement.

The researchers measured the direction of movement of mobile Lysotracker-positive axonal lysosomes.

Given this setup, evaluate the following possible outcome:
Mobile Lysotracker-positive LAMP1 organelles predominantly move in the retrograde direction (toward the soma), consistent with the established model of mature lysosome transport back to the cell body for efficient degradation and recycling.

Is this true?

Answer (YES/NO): YES